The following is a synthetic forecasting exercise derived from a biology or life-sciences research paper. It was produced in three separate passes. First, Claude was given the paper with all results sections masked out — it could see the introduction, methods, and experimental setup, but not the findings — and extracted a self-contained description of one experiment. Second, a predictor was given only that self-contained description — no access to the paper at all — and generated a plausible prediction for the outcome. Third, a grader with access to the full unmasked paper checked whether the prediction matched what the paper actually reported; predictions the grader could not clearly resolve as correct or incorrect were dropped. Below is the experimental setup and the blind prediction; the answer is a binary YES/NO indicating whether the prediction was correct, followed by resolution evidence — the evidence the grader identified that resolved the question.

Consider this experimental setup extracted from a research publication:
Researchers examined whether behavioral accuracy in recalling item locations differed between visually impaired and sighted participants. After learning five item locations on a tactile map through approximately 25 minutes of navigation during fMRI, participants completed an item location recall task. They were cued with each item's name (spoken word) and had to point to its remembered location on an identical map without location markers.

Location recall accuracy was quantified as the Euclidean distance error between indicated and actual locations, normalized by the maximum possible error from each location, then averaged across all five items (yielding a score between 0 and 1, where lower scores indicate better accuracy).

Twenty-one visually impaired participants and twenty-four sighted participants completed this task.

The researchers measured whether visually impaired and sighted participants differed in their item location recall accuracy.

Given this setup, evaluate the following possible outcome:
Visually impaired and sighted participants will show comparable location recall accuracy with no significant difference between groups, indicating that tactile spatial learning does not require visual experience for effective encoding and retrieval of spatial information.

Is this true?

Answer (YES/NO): YES